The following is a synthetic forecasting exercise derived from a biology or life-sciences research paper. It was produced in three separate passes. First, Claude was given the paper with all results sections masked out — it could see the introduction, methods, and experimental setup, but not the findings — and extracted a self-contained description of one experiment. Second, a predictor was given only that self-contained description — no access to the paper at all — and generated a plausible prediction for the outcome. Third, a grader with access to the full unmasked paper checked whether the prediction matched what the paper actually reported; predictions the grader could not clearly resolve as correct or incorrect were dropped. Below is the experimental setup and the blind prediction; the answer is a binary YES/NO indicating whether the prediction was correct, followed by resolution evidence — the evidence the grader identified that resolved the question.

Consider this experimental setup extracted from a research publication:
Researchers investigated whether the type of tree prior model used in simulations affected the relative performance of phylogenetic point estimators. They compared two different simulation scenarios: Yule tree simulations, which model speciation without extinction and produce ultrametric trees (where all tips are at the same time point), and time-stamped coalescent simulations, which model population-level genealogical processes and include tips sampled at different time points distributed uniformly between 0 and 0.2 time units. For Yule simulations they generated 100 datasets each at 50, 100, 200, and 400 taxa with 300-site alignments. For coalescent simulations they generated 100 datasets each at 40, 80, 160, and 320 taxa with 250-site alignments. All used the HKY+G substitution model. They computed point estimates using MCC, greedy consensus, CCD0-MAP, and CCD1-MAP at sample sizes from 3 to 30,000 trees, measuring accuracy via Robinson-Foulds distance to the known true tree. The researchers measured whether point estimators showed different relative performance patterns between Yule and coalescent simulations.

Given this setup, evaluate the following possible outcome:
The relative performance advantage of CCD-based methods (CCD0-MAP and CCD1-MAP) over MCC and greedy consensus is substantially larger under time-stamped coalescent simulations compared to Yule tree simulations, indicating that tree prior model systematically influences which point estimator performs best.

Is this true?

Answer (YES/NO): NO